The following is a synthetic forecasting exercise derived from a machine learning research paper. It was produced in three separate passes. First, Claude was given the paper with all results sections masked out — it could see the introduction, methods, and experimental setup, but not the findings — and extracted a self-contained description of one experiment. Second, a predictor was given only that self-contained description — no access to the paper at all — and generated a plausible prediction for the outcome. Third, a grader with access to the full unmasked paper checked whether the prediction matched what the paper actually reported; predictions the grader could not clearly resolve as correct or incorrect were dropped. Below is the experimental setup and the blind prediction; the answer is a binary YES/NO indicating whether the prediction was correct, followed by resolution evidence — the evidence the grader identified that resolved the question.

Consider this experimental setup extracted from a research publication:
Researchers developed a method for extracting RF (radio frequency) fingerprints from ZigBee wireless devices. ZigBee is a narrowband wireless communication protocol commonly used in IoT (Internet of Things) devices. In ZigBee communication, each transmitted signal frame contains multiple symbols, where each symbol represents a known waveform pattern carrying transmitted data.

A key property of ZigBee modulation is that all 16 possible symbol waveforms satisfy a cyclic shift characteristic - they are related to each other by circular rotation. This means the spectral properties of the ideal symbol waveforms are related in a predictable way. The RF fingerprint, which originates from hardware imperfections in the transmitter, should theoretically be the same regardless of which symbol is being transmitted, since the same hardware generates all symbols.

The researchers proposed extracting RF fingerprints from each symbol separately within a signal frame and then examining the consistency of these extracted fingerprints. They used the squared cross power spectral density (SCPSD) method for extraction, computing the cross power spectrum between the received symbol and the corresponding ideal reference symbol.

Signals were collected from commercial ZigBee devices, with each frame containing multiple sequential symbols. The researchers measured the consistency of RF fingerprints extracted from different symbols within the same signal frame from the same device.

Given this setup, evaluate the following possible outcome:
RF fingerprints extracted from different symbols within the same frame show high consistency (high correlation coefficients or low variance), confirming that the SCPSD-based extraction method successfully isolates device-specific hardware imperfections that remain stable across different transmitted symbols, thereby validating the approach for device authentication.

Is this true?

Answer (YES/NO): NO